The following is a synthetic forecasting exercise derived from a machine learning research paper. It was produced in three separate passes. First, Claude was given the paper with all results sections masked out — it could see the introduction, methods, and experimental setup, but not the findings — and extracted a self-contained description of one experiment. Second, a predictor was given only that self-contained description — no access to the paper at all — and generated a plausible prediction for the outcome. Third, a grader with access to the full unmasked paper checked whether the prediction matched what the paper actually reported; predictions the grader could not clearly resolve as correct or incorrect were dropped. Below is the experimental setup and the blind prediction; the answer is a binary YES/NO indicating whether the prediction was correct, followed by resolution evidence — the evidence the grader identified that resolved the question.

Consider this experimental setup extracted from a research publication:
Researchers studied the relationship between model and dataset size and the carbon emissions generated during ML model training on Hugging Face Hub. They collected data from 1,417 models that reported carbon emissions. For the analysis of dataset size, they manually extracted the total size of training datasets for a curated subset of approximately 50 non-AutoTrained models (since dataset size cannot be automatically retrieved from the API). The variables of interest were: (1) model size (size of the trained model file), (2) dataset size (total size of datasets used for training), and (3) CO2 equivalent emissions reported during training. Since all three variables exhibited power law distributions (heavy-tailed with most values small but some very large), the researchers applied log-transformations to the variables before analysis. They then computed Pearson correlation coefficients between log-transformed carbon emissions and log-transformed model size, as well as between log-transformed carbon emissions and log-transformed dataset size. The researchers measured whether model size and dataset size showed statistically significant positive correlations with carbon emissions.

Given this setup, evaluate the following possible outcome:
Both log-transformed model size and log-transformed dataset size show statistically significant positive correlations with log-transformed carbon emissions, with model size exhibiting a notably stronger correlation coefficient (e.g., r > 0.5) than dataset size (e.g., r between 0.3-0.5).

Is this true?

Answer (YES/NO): NO